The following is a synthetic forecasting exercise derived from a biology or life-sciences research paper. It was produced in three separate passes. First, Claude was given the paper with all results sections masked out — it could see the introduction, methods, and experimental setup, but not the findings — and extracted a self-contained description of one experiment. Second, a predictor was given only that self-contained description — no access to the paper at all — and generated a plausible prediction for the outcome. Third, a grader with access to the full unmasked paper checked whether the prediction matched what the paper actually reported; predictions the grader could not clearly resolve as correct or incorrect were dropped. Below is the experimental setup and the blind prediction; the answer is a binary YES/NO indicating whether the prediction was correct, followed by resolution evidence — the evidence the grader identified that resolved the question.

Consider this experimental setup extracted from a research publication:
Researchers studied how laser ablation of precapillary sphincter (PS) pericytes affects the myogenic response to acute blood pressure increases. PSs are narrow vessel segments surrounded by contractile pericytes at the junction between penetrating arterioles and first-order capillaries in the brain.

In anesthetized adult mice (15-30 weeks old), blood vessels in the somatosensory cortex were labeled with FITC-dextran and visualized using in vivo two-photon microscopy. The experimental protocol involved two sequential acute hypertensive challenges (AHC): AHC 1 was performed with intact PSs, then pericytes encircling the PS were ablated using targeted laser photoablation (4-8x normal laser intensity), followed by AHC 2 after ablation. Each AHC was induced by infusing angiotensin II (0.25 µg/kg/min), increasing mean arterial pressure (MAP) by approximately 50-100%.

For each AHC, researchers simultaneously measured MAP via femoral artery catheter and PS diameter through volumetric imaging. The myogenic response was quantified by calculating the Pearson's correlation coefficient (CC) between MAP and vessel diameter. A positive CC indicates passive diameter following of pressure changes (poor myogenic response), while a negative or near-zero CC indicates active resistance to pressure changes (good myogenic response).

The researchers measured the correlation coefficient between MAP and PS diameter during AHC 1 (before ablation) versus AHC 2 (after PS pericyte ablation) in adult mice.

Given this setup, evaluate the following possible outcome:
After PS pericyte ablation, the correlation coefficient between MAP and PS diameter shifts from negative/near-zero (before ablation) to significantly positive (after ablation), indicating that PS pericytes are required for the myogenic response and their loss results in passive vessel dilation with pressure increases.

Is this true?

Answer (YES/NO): NO